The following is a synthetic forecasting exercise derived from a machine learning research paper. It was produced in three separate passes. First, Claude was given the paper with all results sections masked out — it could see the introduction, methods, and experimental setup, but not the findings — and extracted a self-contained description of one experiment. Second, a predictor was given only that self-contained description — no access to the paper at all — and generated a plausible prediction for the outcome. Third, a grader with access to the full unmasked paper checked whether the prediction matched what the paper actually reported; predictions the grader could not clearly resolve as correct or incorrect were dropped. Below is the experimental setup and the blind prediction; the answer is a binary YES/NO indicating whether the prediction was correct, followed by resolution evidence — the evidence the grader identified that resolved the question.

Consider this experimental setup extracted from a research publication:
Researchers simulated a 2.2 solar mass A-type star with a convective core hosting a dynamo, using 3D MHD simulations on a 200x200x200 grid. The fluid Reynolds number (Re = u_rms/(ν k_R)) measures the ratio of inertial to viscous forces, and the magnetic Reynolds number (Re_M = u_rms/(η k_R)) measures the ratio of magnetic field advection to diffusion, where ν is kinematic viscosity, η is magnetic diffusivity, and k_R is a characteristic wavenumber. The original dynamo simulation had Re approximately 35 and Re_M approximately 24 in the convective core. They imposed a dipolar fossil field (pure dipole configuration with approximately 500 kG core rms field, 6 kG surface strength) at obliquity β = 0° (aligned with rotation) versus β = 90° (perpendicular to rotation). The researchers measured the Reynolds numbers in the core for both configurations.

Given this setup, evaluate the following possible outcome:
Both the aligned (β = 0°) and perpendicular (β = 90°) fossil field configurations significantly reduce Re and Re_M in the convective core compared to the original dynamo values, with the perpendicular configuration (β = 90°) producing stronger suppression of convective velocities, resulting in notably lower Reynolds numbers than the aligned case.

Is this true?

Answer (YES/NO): NO